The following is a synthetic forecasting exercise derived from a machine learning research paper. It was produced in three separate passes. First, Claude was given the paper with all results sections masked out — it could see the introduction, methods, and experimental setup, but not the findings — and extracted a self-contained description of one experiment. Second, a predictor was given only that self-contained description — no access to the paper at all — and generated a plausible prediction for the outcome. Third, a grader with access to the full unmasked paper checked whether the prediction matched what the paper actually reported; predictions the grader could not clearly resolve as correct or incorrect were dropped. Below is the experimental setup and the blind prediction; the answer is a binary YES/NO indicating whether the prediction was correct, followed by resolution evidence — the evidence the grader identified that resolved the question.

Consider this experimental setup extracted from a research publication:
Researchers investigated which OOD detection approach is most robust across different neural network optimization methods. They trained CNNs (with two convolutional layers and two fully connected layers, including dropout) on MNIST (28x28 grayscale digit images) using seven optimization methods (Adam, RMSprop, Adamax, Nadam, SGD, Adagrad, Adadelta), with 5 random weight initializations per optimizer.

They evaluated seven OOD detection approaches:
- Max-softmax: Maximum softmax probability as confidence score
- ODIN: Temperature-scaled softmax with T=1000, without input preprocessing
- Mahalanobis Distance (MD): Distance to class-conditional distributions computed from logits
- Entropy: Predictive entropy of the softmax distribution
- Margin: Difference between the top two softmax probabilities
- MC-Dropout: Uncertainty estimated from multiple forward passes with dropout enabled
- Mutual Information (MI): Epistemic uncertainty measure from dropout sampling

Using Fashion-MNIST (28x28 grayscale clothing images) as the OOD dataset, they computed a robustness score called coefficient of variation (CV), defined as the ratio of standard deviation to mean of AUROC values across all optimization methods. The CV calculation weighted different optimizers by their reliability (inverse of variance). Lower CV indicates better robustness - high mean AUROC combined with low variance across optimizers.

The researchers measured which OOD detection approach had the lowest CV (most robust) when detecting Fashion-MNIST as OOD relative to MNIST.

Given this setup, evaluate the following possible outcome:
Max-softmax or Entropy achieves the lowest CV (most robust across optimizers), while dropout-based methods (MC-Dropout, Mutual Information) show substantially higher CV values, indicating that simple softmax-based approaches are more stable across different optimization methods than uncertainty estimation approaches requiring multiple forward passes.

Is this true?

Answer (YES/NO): NO